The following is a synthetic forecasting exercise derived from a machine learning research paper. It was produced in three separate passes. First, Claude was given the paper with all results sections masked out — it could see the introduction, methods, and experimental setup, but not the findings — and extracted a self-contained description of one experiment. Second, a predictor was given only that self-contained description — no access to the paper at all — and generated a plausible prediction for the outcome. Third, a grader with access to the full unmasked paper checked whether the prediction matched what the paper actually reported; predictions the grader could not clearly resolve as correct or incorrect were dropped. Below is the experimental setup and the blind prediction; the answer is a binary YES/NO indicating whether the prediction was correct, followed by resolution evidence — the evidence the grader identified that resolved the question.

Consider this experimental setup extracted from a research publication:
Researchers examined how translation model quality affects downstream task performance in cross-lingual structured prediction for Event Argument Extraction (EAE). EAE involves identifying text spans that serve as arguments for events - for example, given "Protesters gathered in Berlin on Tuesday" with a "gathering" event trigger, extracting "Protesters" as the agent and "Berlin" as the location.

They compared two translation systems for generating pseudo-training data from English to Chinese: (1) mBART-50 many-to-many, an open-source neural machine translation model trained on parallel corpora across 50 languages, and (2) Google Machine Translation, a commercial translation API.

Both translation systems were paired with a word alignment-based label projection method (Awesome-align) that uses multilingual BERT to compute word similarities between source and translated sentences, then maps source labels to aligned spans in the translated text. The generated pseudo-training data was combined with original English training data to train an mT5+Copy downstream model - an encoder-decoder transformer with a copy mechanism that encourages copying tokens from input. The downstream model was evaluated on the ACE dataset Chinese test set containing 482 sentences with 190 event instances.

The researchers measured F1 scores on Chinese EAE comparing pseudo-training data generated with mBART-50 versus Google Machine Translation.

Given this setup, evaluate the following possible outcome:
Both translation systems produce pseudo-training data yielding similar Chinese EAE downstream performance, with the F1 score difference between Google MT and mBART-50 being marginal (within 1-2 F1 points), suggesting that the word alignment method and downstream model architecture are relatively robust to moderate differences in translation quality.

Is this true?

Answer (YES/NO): YES